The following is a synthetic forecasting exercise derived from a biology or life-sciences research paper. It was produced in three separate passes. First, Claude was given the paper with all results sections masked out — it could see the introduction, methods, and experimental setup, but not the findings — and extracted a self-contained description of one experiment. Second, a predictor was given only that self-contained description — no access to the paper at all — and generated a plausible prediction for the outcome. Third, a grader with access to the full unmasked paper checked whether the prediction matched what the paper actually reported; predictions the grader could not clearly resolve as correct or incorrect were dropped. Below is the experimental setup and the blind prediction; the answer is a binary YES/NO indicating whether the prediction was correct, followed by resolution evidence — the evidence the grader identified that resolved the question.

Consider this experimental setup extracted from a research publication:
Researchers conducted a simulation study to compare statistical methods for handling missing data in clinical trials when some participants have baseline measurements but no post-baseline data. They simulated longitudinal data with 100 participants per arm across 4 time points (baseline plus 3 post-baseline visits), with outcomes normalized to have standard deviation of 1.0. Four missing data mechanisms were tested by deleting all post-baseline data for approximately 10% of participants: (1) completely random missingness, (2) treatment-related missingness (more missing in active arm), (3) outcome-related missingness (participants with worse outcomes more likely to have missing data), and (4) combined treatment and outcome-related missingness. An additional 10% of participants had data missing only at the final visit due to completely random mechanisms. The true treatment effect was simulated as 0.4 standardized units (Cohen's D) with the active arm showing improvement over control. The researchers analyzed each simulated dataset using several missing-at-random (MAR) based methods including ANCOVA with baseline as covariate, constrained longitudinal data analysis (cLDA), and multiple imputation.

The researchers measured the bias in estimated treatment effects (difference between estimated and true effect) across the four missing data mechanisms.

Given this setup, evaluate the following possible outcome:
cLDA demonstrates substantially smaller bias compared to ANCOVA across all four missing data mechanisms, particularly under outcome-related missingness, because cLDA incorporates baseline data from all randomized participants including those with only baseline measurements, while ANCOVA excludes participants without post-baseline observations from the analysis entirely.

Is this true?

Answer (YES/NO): NO